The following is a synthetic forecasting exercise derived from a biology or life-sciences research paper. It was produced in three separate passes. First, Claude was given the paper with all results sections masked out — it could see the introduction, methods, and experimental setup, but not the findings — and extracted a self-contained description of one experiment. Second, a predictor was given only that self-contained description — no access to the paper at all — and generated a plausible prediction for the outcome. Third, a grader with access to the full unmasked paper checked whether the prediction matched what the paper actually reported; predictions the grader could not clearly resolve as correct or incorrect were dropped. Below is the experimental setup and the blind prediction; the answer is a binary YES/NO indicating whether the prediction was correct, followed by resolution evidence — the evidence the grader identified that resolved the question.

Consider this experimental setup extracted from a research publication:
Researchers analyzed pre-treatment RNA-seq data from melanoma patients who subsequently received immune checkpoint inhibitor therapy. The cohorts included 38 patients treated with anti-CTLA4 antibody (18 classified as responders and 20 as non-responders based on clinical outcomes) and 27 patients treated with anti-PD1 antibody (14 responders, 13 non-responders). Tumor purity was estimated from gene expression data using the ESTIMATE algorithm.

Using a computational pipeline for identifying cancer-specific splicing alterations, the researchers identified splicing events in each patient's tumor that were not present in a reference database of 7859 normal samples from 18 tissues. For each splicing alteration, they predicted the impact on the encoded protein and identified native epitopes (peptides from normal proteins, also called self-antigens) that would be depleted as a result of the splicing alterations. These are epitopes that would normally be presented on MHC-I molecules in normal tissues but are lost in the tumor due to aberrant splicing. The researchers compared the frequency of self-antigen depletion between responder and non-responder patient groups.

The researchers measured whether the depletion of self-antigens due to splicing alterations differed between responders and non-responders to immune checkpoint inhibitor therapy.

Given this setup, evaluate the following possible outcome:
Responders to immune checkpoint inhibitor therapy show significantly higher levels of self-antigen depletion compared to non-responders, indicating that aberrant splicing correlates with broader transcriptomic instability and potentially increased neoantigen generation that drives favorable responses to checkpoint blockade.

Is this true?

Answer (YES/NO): NO